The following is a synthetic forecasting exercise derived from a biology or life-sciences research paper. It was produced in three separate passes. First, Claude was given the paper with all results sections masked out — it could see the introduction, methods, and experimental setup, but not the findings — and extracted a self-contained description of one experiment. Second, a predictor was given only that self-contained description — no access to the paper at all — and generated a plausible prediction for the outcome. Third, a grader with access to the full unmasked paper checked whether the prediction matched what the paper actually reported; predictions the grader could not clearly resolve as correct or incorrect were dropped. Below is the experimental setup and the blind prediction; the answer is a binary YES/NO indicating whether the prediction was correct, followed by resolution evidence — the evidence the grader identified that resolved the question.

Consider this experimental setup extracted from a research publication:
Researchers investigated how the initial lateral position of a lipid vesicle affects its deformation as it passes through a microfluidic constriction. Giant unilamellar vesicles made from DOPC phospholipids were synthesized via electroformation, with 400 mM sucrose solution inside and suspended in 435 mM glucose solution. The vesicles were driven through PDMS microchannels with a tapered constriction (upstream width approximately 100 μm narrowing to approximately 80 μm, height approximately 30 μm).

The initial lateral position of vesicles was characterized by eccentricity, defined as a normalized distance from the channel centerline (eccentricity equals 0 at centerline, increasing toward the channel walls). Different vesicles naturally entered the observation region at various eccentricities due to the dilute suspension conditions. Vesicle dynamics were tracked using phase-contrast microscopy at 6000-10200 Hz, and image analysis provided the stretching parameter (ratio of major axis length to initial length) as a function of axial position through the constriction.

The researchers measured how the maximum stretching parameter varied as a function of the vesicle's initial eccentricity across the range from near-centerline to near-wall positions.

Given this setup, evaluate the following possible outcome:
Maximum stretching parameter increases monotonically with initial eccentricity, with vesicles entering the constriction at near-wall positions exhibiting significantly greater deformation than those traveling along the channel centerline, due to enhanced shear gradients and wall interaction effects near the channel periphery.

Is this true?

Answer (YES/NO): YES